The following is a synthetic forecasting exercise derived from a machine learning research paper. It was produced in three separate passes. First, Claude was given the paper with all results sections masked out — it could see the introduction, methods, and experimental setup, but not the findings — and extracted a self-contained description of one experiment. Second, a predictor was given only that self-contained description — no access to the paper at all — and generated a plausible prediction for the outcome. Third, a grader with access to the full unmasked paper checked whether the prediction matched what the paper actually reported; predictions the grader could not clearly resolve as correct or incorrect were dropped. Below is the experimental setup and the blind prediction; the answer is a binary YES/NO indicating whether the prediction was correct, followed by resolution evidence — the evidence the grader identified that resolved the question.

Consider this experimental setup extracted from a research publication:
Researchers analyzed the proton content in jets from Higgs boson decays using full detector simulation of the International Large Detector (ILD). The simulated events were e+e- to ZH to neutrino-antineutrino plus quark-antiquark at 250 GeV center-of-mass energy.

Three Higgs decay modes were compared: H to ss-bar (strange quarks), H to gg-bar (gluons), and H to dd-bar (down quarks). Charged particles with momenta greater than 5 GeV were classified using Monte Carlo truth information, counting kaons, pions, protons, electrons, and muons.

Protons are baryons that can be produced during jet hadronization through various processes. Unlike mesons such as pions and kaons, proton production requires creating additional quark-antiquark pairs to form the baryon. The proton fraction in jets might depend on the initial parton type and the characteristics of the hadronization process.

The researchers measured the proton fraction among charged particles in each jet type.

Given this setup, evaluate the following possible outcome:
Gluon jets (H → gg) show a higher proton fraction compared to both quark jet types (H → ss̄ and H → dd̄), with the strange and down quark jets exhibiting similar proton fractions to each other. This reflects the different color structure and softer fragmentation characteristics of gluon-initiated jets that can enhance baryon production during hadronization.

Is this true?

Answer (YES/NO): YES